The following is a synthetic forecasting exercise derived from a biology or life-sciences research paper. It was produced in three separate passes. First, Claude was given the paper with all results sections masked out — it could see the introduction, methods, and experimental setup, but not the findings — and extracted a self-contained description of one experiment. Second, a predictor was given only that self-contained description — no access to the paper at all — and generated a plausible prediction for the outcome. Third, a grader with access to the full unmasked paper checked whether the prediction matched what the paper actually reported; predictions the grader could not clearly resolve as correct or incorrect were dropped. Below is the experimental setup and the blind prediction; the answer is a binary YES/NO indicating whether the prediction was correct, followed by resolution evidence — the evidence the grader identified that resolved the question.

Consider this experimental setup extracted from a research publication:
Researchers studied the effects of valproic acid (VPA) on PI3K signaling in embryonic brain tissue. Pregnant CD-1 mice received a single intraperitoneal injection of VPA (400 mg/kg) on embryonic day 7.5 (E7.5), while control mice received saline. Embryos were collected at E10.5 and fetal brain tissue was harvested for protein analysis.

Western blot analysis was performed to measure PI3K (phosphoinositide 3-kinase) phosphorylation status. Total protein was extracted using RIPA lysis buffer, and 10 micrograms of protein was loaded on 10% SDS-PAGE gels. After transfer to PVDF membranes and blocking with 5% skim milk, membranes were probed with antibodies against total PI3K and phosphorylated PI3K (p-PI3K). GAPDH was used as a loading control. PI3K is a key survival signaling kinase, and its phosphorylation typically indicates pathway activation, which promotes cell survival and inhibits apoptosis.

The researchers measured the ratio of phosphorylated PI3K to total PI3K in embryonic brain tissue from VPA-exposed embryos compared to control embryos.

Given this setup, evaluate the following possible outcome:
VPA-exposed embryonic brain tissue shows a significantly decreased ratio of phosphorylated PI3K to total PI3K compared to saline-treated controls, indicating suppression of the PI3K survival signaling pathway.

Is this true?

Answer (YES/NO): YES